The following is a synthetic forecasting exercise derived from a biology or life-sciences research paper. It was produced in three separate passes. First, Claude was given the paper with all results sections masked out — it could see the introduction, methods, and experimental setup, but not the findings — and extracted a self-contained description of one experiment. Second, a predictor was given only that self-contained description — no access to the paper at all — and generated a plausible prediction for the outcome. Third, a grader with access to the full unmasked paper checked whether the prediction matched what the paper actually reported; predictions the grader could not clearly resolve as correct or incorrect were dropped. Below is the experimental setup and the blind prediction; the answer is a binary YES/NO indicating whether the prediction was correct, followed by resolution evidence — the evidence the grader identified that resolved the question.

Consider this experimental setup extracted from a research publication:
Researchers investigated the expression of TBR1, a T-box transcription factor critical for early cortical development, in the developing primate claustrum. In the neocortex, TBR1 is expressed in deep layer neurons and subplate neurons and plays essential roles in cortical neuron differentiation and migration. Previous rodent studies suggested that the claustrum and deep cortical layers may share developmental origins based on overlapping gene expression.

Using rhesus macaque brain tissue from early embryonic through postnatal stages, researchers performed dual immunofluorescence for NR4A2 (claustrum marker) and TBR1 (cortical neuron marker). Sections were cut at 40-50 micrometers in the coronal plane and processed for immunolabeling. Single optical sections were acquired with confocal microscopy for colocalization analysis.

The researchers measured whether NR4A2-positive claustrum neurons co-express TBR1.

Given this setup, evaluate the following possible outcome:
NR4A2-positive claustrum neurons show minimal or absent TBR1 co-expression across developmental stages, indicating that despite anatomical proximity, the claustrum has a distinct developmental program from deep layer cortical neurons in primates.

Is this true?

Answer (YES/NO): NO